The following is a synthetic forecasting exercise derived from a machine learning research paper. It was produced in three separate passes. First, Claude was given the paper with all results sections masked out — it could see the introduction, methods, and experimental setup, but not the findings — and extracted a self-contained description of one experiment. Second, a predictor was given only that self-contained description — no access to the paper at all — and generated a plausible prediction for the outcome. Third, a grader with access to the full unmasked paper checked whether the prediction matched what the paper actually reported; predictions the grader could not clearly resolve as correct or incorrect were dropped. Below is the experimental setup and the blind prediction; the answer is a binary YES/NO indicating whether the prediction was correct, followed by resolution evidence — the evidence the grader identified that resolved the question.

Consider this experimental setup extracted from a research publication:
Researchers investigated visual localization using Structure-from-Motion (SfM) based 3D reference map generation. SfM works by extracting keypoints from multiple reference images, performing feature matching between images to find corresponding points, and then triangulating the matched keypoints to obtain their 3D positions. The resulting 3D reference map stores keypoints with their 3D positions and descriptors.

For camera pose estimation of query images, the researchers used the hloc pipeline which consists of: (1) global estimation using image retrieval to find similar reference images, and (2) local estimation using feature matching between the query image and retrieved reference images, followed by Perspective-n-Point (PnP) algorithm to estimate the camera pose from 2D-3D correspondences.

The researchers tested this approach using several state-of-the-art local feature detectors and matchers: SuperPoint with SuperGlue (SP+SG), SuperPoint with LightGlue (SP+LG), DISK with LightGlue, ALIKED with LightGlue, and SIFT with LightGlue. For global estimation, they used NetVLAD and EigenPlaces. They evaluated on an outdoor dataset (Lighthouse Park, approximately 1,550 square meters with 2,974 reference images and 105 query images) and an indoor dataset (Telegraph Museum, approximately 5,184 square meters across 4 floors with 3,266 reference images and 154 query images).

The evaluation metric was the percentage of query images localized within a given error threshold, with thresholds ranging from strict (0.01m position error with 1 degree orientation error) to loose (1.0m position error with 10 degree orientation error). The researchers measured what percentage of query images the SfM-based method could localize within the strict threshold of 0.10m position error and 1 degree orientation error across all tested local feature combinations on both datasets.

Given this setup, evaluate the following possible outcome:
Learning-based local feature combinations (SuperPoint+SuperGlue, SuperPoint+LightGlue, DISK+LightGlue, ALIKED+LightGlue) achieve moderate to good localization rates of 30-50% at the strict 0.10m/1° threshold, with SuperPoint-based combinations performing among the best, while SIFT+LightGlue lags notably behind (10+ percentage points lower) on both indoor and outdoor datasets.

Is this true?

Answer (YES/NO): NO